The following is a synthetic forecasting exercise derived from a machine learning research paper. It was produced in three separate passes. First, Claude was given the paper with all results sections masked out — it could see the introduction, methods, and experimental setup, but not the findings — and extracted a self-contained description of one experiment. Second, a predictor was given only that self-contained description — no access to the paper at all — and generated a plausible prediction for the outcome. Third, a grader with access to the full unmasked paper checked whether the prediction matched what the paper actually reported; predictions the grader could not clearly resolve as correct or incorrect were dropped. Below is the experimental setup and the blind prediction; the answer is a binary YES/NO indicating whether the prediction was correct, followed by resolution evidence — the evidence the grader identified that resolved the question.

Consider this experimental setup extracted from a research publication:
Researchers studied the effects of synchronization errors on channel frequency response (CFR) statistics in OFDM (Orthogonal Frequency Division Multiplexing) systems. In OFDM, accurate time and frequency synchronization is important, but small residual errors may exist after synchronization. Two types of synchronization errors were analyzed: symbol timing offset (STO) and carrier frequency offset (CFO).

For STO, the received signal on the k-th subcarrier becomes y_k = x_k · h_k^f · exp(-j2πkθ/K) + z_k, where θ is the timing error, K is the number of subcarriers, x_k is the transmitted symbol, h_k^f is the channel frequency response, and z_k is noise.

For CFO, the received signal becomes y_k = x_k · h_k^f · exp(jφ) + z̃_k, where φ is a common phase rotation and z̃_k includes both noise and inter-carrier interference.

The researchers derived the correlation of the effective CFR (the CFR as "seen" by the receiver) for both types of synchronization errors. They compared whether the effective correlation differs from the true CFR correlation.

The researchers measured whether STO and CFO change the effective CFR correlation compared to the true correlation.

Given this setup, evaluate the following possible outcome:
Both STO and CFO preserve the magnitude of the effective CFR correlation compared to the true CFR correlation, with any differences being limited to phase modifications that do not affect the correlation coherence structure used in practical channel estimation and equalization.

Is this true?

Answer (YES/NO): NO